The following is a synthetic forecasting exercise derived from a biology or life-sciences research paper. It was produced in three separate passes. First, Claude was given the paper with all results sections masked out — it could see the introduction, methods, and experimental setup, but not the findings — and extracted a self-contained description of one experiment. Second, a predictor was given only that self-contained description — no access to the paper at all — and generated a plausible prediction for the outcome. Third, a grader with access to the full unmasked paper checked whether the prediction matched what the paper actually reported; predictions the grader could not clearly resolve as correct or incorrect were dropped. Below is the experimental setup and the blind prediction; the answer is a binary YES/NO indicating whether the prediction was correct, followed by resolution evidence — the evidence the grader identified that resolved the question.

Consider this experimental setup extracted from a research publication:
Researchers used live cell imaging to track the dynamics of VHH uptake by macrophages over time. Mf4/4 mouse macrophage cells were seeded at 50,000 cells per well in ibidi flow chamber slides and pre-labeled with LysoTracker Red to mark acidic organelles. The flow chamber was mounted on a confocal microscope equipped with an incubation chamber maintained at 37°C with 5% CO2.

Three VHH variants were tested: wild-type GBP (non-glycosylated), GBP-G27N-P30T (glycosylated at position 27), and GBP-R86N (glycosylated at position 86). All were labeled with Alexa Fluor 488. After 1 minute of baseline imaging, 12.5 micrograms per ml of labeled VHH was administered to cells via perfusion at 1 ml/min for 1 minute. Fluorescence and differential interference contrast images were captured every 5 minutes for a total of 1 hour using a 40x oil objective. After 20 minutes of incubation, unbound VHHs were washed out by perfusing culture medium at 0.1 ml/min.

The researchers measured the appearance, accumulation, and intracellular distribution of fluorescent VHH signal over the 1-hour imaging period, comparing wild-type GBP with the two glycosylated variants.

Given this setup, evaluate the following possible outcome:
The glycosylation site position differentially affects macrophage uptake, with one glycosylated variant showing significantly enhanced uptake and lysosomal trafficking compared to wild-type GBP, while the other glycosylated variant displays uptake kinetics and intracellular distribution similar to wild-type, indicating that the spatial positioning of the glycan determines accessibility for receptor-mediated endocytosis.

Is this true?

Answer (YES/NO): NO